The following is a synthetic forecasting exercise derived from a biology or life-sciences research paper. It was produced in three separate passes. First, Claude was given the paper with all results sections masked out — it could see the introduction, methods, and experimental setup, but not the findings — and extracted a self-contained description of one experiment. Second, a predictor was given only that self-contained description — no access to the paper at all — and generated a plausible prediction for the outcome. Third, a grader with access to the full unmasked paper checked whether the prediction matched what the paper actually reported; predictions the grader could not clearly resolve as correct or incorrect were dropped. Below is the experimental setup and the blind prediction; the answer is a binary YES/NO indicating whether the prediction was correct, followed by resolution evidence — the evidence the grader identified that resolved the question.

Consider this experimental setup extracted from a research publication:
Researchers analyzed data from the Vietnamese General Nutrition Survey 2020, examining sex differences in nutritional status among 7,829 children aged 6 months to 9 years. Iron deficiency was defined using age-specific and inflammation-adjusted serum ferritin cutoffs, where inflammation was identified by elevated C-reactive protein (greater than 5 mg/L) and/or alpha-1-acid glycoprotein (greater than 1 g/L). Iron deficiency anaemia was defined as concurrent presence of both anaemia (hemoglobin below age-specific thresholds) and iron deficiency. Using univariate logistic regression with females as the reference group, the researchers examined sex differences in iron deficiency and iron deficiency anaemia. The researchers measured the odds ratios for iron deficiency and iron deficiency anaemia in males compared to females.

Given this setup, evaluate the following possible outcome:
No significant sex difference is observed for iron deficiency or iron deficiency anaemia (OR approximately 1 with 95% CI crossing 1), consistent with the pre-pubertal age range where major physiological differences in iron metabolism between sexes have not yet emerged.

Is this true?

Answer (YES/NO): NO